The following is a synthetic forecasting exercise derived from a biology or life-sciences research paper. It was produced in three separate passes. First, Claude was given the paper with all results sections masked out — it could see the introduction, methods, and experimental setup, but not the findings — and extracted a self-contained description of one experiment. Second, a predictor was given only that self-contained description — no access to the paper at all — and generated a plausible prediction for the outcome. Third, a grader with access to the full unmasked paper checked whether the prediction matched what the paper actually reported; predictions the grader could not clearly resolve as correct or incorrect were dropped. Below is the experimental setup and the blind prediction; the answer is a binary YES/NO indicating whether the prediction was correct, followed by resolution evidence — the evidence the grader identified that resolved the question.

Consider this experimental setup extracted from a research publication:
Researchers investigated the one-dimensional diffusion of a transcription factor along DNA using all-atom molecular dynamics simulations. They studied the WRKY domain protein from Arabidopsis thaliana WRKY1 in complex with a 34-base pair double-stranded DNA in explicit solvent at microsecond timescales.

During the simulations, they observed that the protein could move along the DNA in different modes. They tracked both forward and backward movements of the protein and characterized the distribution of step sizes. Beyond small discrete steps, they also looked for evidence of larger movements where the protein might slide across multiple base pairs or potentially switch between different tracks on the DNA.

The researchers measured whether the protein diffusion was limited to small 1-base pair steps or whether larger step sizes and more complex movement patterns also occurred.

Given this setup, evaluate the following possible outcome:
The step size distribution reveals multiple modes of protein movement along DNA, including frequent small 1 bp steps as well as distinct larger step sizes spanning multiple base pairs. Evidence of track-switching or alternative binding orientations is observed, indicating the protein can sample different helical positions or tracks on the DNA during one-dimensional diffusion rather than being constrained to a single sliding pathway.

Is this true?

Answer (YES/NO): YES